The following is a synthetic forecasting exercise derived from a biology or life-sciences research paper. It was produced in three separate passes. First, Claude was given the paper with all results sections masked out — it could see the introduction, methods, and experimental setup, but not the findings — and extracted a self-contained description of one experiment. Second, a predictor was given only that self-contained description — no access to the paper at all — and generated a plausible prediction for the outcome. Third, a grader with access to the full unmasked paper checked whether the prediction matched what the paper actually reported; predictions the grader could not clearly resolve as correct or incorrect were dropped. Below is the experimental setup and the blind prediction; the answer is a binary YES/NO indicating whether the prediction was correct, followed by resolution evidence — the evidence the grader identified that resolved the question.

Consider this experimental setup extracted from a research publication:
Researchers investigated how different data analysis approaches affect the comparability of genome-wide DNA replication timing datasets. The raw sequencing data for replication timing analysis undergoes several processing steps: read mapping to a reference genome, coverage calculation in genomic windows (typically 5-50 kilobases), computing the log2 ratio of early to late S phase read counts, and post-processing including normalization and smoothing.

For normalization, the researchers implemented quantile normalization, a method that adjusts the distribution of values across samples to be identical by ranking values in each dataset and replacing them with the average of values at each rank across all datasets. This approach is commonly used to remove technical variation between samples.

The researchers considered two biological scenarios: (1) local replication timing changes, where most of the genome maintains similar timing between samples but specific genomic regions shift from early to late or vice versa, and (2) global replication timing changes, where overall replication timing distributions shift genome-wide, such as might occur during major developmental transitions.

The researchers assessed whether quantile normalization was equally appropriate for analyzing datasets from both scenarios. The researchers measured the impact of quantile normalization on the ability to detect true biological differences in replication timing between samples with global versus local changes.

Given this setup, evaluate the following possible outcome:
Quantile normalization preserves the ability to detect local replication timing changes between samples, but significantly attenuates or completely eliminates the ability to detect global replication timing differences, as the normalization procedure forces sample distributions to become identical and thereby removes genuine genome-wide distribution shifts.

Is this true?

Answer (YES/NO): YES